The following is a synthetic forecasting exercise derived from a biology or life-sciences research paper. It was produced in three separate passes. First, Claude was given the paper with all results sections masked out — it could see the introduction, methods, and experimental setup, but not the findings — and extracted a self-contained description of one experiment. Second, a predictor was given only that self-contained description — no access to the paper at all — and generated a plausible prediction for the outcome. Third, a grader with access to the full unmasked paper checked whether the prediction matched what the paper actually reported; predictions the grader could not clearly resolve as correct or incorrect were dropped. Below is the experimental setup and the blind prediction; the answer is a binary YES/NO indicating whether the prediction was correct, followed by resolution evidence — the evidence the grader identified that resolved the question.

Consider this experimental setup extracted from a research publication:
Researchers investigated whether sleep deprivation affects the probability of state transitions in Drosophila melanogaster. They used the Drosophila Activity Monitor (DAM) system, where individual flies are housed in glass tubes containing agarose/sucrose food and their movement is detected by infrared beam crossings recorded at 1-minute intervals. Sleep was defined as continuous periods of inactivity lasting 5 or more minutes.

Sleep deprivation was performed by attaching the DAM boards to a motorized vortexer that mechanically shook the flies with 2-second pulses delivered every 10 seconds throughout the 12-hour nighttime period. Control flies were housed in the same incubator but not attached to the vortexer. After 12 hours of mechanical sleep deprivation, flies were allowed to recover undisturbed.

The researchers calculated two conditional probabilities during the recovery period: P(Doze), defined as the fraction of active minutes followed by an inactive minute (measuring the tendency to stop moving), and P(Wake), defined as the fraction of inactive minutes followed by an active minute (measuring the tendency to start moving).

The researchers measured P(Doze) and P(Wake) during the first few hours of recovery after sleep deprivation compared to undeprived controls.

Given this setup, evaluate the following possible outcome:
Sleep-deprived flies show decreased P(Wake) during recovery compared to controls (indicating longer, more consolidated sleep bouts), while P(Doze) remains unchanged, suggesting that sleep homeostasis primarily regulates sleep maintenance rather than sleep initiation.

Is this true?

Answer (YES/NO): NO